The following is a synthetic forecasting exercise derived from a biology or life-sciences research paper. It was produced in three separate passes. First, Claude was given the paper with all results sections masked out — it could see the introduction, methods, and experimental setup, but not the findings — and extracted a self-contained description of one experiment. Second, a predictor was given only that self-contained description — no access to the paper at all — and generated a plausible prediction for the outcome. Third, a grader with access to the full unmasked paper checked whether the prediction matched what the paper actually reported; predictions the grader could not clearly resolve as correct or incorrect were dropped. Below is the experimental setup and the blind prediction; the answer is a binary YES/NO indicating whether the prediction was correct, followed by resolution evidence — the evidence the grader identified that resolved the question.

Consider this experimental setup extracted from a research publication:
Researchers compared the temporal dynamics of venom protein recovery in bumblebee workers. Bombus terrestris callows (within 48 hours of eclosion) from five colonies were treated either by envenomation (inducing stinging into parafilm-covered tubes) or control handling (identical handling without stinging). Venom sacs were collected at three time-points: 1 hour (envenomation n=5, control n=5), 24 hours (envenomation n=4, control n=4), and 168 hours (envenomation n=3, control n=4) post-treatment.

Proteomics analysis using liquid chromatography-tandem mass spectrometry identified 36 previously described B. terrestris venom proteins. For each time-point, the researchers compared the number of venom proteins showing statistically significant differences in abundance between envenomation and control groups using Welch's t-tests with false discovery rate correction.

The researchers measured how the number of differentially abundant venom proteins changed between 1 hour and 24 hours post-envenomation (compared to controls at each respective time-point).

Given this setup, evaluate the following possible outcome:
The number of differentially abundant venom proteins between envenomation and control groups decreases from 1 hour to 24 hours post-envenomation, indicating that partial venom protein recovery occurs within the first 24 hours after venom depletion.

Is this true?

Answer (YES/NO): NO